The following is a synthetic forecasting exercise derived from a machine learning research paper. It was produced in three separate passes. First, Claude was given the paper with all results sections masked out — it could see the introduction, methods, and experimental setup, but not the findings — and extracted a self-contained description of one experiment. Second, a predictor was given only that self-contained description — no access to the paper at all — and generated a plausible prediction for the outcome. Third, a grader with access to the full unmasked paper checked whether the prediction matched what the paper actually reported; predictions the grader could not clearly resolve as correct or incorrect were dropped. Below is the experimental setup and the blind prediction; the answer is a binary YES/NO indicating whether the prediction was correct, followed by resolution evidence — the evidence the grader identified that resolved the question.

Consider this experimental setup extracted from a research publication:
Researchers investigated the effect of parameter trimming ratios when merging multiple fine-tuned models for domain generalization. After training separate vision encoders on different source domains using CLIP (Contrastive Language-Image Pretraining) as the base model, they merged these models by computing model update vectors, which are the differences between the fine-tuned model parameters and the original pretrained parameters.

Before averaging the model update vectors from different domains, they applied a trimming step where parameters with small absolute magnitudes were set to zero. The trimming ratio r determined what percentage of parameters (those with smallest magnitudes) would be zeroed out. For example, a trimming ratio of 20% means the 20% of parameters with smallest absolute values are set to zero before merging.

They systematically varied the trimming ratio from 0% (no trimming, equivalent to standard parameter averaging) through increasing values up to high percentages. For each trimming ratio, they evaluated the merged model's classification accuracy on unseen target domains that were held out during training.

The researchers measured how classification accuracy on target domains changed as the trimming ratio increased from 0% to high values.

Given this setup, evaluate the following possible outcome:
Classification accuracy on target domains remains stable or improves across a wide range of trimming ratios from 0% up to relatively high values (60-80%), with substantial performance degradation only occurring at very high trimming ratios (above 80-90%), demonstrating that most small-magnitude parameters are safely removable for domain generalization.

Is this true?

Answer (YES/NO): NO